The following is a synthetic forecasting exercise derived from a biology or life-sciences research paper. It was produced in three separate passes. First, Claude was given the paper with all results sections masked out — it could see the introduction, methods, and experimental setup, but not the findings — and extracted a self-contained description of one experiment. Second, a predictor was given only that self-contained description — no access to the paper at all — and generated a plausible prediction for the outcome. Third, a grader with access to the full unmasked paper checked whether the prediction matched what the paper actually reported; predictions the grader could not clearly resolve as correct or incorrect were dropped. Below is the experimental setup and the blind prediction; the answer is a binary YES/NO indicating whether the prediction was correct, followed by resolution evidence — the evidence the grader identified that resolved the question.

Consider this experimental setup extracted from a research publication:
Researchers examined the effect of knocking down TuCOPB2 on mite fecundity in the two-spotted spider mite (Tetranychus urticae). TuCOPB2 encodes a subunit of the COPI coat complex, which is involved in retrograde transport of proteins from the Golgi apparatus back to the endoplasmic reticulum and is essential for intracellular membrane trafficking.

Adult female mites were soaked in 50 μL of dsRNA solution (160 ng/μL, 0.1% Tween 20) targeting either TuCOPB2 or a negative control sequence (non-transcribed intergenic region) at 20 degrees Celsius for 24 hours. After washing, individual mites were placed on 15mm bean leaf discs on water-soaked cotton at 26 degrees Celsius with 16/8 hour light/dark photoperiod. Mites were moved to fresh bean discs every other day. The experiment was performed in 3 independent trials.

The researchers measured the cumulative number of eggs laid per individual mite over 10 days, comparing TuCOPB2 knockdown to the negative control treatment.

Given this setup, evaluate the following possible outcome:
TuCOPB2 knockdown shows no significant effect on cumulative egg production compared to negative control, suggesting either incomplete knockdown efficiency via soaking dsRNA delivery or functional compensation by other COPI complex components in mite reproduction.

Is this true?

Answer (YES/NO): NO